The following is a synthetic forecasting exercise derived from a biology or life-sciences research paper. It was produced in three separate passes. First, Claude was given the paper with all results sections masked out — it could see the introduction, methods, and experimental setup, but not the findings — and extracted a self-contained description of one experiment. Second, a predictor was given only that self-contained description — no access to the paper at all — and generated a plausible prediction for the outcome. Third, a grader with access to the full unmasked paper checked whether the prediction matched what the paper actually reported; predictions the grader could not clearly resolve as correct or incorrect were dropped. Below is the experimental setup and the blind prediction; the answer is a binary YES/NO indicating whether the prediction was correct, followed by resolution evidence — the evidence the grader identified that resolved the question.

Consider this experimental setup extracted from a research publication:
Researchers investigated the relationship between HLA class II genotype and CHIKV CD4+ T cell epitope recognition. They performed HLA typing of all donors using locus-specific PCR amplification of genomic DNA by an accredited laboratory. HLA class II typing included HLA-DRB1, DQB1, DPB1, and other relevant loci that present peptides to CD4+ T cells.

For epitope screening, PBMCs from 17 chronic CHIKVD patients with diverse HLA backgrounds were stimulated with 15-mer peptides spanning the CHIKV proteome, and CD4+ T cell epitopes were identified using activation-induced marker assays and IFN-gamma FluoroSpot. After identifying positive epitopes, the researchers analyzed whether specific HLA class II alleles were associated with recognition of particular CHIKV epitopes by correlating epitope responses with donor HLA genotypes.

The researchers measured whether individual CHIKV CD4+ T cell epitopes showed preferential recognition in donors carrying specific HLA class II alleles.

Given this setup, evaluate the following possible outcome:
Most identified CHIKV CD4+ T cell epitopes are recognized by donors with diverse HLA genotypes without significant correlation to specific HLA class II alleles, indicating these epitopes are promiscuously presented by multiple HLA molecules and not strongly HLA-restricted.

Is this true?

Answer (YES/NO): NO